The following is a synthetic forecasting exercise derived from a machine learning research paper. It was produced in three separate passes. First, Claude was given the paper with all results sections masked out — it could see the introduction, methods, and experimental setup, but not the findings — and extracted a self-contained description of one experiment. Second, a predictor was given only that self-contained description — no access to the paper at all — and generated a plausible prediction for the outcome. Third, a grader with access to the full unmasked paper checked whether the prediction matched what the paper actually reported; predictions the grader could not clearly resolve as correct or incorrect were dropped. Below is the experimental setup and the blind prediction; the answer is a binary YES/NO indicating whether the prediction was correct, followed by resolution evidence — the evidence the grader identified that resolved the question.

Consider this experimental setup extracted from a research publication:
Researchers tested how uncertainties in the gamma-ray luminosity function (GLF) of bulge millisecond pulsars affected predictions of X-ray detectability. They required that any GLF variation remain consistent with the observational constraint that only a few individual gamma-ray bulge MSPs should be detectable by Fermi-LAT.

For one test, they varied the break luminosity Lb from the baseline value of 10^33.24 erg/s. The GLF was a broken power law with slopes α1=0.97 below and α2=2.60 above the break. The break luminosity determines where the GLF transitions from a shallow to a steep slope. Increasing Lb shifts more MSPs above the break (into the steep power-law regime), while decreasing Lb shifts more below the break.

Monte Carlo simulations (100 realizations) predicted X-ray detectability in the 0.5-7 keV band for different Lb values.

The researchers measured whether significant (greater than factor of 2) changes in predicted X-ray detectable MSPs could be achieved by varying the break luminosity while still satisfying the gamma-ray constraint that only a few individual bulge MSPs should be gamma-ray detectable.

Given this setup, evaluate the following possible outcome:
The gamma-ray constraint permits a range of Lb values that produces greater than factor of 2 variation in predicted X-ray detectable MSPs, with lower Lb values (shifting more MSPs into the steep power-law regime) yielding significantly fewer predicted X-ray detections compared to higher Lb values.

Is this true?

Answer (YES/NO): NO